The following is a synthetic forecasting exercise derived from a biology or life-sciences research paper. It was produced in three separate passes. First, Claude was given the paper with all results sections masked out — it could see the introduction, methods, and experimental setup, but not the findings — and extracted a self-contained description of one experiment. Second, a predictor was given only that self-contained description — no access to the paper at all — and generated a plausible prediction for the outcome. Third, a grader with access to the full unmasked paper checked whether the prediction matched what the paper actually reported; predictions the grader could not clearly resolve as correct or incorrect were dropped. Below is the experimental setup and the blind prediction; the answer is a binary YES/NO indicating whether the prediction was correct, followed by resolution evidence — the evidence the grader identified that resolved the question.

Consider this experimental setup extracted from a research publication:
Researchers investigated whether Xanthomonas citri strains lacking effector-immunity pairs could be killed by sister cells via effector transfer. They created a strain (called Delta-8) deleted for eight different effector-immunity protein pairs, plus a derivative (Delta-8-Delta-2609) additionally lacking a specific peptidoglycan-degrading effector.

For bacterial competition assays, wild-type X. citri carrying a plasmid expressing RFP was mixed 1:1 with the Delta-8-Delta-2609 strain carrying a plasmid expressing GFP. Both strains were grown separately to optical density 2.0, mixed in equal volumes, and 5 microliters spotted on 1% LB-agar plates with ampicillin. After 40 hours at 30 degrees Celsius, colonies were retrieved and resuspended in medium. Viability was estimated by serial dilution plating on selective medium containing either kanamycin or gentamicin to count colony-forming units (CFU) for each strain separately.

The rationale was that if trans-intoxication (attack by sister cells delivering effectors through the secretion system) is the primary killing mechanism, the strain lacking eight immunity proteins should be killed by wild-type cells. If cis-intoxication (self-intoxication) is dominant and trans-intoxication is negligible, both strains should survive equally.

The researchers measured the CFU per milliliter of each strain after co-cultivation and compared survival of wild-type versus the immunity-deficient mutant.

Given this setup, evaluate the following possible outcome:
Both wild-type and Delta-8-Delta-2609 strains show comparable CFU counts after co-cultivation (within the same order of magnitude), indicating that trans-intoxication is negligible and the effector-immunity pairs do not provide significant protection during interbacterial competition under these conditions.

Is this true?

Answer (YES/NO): YES